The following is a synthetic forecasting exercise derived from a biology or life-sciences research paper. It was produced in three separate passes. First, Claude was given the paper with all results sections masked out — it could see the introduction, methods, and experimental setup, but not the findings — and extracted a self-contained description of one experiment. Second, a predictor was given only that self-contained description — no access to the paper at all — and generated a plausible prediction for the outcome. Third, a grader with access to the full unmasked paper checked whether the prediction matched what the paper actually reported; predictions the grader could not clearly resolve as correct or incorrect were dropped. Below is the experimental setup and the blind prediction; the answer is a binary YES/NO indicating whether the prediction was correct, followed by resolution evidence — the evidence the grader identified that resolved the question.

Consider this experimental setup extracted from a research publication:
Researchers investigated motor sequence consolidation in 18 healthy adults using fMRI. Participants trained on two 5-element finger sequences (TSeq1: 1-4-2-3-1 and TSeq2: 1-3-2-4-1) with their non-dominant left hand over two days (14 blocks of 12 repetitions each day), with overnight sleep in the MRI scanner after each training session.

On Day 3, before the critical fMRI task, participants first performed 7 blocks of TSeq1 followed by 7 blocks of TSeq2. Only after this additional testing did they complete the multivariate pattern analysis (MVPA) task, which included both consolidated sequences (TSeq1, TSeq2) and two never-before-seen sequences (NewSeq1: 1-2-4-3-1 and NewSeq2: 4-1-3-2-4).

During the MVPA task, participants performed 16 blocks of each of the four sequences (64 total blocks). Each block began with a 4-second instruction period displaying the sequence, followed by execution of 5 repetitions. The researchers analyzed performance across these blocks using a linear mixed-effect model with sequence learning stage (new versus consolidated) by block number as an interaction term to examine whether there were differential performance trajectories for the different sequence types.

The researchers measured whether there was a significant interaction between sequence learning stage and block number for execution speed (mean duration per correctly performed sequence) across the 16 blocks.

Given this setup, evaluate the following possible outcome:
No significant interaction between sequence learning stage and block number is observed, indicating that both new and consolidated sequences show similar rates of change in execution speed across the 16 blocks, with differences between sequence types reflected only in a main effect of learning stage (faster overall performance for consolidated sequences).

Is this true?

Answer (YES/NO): NO